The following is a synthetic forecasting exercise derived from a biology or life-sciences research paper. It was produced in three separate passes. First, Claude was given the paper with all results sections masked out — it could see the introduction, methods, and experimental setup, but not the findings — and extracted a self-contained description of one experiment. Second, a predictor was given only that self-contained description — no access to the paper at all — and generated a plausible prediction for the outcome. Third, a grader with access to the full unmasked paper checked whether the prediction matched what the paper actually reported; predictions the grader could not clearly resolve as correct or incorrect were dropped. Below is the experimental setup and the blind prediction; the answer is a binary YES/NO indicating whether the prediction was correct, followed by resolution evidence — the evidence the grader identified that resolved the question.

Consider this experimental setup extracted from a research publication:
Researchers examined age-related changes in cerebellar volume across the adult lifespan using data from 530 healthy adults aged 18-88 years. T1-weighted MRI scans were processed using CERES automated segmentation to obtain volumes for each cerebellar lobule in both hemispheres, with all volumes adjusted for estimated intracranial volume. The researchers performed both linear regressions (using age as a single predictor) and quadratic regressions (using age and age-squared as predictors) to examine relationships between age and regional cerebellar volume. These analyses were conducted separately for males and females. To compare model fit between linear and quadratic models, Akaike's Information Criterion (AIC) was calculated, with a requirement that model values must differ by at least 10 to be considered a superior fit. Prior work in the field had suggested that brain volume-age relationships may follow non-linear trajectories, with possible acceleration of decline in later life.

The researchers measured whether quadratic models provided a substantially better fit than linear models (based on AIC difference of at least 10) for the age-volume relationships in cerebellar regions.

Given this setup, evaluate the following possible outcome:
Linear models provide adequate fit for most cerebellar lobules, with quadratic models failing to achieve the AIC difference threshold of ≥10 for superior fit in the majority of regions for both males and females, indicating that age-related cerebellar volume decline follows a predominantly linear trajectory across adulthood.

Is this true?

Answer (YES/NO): YES